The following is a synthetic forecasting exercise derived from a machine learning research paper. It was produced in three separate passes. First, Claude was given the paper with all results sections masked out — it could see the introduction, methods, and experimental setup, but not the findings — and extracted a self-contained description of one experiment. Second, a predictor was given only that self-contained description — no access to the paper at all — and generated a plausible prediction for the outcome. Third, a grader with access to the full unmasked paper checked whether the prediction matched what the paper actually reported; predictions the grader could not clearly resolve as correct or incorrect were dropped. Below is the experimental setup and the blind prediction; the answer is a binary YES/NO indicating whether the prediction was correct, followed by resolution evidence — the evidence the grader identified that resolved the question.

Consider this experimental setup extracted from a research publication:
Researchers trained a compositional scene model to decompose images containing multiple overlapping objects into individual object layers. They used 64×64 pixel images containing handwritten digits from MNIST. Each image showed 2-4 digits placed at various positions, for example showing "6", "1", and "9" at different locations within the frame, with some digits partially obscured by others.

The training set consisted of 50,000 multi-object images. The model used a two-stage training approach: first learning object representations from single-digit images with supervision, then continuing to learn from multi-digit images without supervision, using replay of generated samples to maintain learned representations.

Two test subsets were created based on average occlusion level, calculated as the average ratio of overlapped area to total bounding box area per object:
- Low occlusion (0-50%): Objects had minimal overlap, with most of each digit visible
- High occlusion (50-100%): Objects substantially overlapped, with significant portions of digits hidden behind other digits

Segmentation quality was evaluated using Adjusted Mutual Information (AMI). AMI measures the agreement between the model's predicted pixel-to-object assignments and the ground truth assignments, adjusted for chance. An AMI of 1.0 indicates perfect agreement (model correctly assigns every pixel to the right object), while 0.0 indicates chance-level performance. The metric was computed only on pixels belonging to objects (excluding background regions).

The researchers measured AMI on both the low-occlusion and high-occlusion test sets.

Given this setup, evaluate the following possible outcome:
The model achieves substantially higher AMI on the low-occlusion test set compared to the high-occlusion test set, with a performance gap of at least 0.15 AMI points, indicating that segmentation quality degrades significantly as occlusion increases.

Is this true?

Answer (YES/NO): YES